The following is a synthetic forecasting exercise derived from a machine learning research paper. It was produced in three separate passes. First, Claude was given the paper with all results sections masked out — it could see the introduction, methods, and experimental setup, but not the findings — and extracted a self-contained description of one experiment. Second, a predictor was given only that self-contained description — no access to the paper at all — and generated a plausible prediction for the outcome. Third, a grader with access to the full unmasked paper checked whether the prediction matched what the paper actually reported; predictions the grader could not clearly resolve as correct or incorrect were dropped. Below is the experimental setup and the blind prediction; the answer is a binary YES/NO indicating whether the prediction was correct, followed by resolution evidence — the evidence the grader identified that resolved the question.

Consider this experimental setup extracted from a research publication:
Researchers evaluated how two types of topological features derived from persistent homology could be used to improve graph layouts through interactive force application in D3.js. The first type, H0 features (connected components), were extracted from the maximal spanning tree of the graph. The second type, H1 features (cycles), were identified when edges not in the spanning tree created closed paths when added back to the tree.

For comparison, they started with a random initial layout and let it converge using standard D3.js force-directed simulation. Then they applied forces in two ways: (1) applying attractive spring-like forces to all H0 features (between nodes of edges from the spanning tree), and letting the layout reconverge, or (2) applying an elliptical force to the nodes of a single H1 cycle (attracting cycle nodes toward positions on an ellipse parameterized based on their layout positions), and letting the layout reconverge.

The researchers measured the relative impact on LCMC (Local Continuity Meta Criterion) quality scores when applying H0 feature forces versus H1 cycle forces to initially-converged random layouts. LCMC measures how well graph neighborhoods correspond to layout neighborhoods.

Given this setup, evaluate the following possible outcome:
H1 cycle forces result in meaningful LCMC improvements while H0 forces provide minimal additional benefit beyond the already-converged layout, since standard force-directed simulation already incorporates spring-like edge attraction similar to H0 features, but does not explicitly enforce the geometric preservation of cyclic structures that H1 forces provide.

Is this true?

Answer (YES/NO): NO